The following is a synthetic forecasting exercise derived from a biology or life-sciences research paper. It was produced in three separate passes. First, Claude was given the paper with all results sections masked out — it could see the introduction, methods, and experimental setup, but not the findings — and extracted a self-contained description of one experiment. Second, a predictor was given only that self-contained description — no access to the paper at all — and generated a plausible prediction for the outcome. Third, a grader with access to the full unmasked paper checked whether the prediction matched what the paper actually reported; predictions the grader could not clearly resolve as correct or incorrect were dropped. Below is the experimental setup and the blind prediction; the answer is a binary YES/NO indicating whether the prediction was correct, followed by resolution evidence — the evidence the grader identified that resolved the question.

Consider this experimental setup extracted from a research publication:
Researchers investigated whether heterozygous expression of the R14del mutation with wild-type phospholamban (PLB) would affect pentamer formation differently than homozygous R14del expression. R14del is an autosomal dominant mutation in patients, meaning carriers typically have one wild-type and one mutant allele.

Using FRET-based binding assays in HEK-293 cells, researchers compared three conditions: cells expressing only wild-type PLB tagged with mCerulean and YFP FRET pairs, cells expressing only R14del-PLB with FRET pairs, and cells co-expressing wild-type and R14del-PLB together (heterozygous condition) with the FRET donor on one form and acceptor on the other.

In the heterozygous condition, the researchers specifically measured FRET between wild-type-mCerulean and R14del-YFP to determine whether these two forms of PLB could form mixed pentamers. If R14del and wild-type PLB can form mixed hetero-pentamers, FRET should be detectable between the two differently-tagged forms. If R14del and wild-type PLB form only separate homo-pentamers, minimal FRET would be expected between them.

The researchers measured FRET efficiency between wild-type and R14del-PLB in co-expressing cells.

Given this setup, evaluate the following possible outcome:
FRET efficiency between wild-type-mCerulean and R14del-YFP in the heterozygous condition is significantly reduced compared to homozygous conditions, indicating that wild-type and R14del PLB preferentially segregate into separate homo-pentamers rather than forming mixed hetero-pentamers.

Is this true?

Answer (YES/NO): NO